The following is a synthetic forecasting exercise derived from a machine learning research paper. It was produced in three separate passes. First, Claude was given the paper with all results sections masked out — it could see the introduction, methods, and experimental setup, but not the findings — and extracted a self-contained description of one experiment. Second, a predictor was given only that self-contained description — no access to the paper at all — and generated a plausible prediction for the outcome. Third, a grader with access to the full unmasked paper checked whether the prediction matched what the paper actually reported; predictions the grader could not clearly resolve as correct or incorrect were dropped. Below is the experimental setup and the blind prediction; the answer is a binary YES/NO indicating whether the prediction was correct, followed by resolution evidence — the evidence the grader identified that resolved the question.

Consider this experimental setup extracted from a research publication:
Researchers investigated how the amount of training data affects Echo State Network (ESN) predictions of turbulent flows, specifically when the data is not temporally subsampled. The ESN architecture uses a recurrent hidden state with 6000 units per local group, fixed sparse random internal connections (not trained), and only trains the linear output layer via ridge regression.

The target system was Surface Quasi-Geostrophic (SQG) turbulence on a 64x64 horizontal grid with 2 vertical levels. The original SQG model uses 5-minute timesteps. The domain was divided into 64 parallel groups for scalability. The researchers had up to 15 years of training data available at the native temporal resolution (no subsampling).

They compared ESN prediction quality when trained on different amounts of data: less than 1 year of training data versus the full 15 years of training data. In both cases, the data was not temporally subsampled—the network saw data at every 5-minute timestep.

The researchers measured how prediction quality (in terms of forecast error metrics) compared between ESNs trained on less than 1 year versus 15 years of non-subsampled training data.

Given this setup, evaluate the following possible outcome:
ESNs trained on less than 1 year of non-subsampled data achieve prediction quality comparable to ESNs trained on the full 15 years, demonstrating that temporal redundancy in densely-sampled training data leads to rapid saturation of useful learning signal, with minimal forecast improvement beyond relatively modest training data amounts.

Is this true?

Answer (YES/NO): YES